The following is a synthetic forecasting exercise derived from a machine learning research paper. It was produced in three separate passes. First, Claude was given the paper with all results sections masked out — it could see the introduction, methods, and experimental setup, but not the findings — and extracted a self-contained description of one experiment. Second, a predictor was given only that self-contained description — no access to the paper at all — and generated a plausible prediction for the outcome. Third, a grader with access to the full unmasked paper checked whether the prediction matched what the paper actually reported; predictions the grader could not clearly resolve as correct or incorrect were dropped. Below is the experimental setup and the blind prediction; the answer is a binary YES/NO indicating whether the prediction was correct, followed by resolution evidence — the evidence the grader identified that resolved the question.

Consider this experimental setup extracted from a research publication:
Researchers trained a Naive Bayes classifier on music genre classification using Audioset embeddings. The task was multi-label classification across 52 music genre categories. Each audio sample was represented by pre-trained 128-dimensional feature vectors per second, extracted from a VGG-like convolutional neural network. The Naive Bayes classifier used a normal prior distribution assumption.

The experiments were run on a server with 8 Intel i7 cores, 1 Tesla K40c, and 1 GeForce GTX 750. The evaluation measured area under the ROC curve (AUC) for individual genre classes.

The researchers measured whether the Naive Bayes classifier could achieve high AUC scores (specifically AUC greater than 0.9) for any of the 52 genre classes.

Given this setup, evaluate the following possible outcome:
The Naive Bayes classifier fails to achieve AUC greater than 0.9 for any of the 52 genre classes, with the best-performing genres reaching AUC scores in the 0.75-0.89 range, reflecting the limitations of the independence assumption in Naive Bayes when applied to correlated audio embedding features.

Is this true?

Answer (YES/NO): NO